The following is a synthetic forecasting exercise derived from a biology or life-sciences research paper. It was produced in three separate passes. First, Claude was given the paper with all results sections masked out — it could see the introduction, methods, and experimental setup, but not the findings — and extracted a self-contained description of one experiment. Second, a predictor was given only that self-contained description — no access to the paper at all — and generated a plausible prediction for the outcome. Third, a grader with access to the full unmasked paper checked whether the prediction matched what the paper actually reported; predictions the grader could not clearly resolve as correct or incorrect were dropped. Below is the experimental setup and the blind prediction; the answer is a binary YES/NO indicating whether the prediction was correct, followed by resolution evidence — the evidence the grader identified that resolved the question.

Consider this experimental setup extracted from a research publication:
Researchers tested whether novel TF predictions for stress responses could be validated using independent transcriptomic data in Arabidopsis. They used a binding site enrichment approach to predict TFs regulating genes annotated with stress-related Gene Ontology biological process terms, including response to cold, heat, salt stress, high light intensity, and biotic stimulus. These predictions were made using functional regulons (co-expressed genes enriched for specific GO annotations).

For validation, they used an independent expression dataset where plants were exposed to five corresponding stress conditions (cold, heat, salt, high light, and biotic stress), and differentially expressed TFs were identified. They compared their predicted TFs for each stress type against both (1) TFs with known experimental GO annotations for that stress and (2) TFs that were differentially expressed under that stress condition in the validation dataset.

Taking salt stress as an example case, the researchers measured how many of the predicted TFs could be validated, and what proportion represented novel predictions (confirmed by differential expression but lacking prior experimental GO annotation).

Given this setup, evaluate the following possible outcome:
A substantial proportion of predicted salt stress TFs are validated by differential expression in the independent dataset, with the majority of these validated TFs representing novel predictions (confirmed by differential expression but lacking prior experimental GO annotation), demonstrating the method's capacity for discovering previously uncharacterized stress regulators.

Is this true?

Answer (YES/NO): YES